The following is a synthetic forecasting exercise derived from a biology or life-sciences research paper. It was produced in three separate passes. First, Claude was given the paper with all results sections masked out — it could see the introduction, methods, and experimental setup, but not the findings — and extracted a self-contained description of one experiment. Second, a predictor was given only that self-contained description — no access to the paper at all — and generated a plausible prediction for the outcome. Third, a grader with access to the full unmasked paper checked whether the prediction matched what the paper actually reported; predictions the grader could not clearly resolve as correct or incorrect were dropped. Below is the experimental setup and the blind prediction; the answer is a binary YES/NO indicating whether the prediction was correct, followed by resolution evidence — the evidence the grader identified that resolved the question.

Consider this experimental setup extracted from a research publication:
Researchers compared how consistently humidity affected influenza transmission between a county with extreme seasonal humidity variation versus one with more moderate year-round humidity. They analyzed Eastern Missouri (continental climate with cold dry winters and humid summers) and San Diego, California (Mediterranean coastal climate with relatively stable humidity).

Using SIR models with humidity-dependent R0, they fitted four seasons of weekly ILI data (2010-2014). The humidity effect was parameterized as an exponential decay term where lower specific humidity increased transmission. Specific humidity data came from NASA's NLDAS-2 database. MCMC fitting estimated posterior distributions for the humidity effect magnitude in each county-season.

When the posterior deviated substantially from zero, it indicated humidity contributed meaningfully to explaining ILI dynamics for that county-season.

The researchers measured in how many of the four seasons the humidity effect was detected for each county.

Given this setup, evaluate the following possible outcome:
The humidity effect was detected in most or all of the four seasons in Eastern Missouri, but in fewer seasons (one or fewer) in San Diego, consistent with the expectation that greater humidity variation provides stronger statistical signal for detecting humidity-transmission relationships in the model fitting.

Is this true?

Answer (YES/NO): NO